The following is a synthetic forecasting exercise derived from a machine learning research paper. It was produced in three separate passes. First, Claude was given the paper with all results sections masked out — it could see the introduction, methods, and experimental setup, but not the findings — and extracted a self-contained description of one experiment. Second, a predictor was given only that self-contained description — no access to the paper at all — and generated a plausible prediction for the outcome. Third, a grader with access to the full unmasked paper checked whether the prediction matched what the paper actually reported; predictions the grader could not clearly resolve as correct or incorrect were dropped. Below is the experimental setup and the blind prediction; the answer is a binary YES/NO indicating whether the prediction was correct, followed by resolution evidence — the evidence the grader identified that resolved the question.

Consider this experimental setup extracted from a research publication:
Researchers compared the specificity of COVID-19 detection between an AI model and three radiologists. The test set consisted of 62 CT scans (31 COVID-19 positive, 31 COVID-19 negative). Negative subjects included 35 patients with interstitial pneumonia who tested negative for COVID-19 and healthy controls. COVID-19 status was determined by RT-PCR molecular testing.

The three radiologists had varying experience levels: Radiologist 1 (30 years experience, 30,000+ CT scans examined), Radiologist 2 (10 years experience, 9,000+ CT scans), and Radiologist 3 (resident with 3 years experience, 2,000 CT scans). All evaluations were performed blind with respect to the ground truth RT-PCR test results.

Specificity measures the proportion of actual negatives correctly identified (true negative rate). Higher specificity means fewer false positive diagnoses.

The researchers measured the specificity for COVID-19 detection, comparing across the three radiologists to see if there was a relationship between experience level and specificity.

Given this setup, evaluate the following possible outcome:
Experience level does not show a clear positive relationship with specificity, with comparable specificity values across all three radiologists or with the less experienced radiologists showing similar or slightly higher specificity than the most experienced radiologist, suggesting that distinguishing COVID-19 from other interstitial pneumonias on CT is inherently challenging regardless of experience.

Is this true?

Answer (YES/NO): YES